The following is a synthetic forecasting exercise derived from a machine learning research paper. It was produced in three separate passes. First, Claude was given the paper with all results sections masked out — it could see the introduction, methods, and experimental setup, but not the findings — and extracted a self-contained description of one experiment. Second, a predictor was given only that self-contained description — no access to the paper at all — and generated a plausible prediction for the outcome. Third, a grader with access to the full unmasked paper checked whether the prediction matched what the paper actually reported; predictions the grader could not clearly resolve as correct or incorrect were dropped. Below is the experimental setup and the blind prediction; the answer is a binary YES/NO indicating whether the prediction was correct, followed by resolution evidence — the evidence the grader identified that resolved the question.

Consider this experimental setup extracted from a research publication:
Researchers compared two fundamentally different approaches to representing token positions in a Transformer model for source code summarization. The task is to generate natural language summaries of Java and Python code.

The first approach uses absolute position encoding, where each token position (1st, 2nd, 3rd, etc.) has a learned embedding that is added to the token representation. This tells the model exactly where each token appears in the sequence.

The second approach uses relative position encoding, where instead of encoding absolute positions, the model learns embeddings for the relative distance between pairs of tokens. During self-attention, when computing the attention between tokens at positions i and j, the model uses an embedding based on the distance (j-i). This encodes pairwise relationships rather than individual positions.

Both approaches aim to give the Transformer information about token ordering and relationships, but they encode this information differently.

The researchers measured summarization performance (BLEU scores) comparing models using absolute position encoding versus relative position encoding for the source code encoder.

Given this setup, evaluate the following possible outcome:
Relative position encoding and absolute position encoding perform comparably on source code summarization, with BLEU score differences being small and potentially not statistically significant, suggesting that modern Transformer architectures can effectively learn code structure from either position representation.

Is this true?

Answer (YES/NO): NO